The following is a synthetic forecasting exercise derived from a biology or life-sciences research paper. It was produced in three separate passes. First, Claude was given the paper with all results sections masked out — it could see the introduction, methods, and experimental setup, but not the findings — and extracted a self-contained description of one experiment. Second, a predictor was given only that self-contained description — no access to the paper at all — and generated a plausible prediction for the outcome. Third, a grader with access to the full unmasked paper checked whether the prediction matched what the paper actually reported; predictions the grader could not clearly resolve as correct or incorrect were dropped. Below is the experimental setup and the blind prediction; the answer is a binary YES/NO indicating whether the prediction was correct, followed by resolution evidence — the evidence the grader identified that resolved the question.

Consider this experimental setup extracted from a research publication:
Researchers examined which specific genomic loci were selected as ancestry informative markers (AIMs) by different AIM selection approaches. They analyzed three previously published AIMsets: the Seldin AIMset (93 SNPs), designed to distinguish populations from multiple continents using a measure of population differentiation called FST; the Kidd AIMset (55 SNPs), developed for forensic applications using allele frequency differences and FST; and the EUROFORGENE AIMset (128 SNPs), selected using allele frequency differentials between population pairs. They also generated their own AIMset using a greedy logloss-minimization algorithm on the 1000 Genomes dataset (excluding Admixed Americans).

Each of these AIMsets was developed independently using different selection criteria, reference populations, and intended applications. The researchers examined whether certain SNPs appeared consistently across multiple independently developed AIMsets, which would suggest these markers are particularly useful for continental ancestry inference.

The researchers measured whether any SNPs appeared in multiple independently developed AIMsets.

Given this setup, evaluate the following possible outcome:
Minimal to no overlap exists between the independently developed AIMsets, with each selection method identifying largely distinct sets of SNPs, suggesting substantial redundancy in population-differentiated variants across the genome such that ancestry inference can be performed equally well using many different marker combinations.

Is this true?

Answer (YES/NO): NO